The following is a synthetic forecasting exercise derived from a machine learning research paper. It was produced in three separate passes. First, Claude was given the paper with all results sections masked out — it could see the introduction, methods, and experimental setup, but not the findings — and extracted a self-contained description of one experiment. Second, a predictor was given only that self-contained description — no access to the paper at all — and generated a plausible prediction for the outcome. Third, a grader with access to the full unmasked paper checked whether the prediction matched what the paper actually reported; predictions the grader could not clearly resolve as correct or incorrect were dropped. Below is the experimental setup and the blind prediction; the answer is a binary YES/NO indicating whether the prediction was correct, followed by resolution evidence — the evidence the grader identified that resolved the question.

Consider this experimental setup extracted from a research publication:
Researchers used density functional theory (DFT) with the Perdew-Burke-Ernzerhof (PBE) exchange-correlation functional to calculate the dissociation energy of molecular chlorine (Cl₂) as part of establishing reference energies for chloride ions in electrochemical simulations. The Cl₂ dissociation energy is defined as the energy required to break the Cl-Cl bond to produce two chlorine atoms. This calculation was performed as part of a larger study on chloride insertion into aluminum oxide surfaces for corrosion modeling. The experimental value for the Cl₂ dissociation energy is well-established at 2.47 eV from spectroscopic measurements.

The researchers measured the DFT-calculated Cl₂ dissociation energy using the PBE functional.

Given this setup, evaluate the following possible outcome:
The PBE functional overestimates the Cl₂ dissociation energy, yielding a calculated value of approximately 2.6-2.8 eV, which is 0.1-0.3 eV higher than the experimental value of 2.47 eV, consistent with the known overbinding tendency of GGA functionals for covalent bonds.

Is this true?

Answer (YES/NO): NO